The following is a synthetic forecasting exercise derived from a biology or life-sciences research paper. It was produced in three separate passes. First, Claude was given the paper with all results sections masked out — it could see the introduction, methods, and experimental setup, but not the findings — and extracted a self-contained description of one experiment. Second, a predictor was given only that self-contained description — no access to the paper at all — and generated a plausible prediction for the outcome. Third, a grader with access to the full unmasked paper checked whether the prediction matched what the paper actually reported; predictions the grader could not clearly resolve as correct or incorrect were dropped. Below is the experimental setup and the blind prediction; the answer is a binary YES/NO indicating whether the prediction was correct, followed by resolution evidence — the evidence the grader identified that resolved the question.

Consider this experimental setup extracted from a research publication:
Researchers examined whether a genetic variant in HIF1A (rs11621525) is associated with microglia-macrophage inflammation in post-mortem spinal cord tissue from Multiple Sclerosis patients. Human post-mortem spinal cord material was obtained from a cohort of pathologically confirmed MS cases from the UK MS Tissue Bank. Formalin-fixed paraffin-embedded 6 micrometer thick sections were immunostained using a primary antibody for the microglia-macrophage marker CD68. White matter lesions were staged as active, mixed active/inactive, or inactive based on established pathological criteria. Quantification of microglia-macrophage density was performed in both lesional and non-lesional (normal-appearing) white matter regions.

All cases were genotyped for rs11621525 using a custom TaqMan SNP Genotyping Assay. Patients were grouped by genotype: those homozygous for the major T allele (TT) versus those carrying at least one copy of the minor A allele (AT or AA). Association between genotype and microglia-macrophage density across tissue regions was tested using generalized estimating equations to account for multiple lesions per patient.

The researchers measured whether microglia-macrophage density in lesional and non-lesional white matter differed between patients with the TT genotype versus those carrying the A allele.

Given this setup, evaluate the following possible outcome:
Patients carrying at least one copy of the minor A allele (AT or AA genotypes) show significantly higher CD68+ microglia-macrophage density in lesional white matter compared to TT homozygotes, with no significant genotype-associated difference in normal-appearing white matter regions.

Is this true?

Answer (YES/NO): NO